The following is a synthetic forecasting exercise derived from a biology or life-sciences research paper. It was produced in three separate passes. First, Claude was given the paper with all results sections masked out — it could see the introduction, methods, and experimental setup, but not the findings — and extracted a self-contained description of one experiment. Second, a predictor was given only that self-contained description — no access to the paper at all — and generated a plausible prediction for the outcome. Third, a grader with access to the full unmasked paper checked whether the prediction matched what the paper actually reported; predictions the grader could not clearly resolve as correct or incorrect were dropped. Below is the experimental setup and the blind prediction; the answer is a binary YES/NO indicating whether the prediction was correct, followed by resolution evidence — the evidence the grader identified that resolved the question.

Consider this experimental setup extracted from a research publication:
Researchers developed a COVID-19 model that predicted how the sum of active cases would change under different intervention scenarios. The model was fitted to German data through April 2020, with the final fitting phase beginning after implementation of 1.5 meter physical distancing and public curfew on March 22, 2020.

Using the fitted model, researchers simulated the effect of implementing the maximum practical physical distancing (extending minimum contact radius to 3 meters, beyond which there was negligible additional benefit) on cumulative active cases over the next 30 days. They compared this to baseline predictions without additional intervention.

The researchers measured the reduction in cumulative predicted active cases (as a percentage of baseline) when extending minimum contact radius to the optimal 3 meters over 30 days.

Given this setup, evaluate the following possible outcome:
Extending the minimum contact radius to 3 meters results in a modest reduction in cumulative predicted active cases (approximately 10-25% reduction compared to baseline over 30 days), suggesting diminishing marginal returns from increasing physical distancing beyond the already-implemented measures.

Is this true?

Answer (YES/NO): NO